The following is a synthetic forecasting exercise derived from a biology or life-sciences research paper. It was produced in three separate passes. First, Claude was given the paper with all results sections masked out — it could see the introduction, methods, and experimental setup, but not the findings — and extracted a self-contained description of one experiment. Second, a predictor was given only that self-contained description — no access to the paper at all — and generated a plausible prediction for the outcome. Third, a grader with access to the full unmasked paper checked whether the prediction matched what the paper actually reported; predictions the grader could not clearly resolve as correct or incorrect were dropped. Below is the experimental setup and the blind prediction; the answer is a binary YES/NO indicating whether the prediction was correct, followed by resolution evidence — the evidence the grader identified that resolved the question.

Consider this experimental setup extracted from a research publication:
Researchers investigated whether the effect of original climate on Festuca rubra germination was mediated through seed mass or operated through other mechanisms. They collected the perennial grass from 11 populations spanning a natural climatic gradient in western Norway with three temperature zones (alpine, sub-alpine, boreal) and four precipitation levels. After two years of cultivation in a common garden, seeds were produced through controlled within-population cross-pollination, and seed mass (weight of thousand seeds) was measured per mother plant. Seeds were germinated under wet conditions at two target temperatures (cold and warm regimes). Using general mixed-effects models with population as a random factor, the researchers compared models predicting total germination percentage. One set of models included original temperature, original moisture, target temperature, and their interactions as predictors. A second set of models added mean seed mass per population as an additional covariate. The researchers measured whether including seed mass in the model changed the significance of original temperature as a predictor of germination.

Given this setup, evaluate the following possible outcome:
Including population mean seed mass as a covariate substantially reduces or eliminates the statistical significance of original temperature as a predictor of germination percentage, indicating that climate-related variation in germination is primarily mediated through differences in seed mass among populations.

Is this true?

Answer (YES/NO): NO